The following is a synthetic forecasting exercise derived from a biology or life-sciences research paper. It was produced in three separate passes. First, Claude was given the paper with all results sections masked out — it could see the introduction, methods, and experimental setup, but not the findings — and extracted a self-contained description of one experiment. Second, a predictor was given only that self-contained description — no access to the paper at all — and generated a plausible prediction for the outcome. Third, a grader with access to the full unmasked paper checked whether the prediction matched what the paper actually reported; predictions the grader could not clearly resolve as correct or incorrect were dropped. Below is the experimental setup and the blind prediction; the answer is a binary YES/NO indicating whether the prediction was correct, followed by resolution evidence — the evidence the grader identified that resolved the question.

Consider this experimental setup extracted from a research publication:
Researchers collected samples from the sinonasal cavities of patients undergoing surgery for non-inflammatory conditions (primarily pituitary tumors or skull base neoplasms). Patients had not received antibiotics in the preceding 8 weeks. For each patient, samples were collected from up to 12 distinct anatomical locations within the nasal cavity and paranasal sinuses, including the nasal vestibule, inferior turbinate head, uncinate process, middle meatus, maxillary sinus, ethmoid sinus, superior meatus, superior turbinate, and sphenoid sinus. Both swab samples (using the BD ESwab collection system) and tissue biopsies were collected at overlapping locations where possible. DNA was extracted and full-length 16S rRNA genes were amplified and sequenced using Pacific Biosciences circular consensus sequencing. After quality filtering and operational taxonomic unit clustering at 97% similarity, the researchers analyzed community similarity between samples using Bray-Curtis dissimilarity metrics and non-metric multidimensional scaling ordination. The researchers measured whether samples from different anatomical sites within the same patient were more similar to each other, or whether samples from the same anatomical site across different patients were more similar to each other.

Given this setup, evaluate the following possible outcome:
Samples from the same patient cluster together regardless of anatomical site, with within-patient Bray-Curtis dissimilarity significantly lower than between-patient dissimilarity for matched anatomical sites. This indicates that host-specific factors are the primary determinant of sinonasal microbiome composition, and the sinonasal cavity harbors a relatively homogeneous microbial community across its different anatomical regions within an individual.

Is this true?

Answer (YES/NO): YES